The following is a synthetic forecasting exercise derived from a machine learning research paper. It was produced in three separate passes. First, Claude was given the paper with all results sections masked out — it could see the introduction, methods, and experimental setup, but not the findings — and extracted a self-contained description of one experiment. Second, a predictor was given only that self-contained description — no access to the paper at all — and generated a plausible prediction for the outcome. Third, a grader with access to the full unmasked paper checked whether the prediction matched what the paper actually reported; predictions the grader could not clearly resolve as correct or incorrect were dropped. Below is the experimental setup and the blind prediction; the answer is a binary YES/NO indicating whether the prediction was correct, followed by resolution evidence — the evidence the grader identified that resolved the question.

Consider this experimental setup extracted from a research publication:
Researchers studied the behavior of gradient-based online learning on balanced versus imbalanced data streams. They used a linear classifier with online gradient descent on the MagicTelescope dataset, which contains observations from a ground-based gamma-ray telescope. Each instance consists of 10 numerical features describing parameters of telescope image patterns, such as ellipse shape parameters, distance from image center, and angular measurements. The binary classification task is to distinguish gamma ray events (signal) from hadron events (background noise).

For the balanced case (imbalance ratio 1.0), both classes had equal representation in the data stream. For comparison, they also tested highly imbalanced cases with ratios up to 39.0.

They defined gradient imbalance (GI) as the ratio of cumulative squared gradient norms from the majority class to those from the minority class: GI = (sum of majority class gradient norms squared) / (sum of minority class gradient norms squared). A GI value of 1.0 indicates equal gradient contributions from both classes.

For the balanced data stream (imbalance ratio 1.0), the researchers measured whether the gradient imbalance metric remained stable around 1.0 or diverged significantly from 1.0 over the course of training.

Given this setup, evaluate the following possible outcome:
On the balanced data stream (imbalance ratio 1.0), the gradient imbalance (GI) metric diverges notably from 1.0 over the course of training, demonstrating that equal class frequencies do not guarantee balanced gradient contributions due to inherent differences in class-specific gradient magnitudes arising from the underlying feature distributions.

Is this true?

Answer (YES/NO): NO